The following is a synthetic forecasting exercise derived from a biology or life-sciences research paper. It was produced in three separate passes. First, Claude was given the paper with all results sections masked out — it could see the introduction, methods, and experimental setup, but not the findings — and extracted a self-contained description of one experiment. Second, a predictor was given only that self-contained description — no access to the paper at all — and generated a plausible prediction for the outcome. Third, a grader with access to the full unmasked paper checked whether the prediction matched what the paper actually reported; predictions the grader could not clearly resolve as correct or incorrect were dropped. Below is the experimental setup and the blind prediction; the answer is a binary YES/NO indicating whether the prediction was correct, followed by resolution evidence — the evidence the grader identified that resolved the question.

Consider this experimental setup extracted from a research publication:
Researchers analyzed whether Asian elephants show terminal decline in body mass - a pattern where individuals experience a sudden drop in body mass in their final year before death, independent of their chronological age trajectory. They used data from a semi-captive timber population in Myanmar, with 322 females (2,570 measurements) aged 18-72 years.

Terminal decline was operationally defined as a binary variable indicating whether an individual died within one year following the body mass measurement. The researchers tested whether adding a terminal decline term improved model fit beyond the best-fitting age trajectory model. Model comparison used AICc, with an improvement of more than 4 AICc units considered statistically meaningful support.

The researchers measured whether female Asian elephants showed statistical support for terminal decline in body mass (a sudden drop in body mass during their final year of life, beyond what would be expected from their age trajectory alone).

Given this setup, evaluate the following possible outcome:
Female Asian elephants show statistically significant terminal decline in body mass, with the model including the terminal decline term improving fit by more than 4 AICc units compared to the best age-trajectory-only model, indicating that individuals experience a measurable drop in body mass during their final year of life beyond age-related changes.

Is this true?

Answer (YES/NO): YES